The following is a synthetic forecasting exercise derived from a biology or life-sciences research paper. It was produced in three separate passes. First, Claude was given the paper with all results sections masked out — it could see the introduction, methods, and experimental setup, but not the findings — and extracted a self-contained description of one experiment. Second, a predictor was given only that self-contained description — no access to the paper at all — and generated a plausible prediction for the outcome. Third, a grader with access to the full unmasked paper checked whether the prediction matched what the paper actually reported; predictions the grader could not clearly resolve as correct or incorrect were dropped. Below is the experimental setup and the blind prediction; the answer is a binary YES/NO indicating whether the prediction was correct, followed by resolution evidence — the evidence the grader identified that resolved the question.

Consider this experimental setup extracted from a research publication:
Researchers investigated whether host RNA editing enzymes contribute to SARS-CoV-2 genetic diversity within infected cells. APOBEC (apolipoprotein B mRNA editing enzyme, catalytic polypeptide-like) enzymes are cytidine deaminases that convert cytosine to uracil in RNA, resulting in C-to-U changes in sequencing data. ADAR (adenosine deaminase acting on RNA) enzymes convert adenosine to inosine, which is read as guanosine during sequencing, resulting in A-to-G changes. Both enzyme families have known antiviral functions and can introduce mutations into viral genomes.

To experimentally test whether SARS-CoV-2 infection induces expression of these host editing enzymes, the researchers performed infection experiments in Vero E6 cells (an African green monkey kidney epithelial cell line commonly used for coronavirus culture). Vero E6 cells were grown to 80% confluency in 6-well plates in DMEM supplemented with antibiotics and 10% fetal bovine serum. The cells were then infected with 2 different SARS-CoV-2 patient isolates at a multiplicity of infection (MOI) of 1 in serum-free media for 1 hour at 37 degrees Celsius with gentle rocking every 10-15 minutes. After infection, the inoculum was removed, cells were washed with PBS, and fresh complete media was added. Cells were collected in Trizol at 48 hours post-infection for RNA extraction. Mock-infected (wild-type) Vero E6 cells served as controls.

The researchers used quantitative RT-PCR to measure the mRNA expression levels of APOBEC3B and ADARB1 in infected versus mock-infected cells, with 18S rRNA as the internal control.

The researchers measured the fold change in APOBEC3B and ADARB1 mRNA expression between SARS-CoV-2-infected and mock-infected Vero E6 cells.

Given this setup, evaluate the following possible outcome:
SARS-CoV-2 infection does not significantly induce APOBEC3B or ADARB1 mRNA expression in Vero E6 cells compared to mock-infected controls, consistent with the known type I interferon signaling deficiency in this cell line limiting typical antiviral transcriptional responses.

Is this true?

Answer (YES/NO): YES